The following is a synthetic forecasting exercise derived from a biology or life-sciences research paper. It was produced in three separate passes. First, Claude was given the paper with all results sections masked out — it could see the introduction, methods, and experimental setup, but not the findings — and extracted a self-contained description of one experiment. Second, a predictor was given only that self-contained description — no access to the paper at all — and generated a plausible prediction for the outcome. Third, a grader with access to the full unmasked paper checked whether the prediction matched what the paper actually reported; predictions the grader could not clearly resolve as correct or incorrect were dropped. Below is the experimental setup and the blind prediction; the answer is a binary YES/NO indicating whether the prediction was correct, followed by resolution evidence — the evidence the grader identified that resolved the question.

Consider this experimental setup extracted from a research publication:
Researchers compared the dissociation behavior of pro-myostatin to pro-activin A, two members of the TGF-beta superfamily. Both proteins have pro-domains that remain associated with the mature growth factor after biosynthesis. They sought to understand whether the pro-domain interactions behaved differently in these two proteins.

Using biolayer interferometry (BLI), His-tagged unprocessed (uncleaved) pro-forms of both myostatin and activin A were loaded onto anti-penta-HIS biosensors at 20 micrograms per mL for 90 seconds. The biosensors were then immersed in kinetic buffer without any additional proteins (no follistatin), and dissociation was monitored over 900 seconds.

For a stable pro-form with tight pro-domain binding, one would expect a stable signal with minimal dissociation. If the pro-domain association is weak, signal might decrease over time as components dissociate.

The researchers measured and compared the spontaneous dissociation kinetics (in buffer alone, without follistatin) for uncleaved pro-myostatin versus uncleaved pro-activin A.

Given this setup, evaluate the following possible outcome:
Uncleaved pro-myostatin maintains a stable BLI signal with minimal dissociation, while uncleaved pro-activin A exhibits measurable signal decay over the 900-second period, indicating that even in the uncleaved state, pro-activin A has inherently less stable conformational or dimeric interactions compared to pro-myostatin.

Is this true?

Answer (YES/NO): NO